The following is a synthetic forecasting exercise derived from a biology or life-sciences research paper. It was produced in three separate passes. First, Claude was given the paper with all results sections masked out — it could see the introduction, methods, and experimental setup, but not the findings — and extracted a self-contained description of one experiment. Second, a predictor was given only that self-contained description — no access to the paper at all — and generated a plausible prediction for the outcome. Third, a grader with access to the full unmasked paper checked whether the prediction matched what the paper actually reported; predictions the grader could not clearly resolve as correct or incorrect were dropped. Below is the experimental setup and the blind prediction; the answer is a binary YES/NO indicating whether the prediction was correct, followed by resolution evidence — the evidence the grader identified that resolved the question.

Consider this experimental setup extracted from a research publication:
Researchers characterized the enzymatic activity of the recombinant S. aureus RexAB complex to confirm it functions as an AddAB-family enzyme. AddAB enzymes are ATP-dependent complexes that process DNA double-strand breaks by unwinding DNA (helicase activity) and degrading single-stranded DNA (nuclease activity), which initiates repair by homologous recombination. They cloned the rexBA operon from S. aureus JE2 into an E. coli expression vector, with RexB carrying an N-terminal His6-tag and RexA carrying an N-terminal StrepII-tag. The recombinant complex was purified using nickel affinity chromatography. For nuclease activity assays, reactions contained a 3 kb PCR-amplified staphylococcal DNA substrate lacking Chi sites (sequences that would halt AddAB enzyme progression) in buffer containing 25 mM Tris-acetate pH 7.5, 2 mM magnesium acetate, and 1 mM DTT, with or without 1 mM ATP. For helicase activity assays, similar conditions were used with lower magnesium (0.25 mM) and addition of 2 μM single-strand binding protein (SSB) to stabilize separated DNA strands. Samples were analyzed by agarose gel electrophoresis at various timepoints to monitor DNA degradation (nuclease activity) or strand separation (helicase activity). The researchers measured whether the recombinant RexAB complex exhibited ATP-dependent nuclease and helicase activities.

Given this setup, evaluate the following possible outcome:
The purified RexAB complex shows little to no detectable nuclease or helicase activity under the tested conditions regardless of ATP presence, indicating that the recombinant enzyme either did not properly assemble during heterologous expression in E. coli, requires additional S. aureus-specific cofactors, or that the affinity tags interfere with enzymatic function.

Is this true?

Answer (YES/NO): NO